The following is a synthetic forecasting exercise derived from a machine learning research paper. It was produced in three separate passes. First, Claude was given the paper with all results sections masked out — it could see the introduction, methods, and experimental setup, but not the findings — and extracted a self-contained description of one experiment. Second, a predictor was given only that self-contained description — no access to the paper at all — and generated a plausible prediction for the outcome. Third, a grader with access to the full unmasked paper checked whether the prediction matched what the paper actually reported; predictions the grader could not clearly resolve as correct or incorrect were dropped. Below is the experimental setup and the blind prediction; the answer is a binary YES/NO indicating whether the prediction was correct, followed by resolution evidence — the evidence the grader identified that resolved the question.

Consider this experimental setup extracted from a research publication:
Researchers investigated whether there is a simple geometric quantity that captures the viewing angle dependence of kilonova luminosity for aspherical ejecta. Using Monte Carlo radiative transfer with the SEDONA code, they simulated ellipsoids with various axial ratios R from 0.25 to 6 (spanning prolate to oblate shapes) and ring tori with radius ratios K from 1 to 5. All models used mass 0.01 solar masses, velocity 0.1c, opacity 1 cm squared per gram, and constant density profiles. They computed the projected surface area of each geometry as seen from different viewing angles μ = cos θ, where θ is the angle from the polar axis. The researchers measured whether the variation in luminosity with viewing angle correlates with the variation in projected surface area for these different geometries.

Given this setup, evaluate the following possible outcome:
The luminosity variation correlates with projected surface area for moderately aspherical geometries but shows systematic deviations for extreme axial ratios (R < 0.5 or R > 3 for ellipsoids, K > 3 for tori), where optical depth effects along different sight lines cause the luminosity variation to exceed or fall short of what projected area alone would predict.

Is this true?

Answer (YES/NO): NO